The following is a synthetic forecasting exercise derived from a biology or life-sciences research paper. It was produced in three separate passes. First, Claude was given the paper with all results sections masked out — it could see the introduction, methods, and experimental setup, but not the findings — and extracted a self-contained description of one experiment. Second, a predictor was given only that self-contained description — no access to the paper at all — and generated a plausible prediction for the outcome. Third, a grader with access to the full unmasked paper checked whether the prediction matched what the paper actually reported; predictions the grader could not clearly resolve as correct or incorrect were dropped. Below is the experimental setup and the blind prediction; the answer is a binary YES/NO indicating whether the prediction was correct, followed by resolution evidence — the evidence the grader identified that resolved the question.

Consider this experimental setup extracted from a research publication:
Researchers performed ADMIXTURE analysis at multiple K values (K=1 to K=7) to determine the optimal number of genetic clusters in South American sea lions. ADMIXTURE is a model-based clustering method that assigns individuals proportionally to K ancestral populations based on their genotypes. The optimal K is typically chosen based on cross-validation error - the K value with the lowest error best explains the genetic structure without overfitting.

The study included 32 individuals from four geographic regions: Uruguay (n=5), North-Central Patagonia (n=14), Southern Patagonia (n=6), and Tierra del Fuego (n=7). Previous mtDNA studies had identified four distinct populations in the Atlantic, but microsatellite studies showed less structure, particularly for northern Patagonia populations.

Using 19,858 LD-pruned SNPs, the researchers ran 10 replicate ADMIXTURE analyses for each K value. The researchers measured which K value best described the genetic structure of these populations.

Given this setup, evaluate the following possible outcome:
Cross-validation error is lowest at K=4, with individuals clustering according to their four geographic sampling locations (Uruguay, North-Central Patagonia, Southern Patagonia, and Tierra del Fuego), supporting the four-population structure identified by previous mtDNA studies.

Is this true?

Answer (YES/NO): NO